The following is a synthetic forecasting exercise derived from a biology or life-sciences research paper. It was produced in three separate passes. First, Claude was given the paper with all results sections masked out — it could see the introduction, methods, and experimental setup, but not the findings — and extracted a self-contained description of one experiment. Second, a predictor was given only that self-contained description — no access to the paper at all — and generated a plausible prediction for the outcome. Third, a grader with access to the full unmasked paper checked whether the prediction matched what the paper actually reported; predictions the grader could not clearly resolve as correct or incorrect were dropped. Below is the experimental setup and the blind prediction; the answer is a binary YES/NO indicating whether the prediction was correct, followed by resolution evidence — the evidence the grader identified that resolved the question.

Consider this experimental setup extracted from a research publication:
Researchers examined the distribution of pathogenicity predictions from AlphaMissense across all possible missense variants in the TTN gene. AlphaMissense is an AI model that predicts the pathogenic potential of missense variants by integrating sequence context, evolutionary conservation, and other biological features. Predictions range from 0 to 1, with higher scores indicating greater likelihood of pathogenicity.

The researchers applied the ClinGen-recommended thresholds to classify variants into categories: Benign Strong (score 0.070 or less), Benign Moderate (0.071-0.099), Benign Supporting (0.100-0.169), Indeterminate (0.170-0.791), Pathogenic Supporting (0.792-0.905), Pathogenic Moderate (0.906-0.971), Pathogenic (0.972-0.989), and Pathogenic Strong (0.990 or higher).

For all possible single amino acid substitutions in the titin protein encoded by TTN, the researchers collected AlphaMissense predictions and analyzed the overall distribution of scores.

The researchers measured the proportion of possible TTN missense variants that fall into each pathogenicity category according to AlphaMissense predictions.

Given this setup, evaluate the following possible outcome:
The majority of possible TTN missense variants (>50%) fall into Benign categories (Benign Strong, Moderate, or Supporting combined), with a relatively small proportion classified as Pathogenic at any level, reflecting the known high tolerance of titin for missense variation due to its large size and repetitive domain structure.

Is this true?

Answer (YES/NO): NO